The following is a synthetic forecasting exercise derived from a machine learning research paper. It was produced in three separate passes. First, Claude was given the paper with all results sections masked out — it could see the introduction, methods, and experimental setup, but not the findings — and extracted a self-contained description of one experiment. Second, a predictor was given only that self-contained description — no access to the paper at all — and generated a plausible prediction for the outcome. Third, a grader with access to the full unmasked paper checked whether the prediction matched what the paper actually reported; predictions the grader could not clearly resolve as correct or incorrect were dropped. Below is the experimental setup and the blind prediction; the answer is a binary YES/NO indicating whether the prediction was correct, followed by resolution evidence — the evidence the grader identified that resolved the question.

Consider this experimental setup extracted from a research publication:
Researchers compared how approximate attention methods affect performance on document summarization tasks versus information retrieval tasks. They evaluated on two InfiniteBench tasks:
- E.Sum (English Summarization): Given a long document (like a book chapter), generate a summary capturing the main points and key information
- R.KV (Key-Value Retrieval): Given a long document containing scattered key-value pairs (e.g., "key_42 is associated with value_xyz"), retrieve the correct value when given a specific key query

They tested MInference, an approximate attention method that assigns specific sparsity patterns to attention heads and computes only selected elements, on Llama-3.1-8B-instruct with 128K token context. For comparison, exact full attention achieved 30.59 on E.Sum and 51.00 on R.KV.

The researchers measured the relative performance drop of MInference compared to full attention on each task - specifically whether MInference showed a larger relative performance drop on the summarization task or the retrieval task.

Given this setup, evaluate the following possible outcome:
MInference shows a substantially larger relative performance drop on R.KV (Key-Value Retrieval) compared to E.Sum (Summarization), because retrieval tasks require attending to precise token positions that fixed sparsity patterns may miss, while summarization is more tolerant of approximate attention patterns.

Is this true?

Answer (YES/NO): YES